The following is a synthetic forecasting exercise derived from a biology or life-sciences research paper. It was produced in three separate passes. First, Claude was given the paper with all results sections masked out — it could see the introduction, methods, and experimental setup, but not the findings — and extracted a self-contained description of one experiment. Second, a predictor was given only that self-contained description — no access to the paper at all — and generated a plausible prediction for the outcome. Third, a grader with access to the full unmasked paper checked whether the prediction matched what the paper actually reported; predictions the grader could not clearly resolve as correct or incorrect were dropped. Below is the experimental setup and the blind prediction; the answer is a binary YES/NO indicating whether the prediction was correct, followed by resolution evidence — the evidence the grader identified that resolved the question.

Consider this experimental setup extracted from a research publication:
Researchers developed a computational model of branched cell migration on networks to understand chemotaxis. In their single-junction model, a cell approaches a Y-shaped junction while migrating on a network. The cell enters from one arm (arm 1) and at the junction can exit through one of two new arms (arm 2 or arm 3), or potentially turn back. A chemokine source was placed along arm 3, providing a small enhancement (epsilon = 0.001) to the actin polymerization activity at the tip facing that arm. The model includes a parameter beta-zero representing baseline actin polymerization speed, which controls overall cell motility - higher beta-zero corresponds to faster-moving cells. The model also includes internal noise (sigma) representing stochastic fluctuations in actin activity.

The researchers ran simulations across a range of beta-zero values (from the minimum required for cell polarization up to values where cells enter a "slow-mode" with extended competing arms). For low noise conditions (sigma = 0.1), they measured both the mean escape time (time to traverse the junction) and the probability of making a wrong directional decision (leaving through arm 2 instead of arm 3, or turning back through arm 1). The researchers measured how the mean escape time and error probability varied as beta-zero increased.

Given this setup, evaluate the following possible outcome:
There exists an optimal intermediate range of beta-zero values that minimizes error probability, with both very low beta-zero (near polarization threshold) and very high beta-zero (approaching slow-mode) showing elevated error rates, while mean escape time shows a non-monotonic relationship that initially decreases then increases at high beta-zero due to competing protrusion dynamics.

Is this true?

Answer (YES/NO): NO